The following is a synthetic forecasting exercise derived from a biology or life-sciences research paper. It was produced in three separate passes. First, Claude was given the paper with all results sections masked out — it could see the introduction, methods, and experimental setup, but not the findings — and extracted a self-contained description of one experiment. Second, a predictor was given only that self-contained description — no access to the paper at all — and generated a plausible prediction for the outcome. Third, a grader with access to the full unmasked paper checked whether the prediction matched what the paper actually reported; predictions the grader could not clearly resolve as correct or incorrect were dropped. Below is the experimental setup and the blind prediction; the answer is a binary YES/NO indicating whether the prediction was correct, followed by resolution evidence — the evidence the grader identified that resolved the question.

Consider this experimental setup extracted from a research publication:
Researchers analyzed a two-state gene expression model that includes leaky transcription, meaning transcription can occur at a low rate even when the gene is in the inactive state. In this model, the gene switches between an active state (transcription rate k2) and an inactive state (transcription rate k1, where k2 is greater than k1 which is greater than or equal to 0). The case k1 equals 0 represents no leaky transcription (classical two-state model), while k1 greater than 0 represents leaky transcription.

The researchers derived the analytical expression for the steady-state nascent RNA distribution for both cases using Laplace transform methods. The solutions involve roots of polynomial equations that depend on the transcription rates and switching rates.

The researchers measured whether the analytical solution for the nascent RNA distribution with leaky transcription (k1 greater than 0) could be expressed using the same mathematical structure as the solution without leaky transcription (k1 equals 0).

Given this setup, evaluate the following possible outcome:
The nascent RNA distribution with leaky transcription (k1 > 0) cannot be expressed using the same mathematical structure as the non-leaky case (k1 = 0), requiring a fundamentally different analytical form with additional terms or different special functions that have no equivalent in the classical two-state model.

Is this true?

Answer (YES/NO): NO